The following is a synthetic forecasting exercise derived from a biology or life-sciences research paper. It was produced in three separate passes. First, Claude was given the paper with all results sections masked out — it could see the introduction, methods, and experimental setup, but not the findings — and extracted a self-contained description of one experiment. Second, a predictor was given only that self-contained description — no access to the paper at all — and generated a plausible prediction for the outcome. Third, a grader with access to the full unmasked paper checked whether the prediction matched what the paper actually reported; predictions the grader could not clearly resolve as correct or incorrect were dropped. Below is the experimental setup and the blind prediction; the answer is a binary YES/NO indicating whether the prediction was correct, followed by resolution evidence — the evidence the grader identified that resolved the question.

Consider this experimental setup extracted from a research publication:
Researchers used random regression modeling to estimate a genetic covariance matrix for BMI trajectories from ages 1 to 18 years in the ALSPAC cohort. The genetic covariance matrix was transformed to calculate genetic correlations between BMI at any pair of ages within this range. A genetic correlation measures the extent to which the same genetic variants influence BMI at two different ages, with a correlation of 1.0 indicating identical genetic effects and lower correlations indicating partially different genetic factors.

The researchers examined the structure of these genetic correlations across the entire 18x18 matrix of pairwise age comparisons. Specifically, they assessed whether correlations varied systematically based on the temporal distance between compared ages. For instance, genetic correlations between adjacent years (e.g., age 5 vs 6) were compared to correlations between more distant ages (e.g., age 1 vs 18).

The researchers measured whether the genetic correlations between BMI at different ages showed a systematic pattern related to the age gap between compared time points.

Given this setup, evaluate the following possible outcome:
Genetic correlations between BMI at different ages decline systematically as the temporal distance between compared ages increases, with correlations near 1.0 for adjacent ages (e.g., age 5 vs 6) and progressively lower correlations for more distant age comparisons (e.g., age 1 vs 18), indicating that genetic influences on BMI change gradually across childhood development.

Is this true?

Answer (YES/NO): YES